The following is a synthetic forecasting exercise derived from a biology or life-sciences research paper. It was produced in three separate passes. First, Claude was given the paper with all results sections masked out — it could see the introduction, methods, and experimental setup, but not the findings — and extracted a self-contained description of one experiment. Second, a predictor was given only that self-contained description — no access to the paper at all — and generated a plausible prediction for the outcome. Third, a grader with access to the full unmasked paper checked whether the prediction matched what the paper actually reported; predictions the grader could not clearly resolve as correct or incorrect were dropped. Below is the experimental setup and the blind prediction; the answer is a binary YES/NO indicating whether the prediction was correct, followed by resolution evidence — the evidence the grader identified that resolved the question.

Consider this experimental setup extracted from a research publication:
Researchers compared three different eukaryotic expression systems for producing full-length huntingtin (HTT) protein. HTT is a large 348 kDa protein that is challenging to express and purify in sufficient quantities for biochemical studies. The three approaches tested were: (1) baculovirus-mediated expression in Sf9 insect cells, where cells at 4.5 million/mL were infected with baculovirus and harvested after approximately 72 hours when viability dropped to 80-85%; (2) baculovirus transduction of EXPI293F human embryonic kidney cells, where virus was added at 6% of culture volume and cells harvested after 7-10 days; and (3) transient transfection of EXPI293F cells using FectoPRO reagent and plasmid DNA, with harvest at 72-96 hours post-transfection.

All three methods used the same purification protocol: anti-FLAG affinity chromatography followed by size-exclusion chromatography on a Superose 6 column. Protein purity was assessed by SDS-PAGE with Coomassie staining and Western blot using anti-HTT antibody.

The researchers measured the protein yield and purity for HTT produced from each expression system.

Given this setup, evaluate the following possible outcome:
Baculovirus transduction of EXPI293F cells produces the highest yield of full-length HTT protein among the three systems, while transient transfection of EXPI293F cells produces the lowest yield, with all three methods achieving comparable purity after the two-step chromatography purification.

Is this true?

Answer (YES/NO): NO